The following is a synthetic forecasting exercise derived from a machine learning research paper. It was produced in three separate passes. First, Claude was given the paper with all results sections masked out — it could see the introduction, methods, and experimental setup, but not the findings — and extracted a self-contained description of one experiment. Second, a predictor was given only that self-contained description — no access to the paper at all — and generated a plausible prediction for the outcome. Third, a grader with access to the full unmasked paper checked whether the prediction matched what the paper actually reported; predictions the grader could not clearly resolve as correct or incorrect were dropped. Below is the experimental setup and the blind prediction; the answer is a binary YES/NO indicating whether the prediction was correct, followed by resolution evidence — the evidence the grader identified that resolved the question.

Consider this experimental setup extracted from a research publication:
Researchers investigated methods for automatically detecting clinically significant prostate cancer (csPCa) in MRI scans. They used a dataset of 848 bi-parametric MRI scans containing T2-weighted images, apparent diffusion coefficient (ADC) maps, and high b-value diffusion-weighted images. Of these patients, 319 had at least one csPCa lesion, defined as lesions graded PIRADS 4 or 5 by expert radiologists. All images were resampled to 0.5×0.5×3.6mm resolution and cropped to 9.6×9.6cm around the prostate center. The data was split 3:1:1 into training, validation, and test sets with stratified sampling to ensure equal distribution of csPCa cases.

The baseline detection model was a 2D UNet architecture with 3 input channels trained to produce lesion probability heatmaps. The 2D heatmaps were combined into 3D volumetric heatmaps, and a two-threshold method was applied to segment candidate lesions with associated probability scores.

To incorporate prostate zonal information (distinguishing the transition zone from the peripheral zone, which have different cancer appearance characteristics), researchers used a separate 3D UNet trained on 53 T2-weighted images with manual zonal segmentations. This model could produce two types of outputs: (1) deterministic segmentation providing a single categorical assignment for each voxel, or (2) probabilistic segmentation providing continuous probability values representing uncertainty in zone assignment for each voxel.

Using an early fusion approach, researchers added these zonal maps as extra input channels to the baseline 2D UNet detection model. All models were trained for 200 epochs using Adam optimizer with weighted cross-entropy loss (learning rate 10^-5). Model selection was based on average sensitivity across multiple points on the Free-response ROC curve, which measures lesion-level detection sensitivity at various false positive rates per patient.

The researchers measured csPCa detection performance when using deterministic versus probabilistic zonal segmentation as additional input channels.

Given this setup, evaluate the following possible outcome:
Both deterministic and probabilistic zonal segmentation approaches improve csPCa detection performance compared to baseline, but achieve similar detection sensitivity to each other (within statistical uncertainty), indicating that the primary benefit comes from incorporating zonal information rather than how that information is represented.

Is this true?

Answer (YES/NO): NO